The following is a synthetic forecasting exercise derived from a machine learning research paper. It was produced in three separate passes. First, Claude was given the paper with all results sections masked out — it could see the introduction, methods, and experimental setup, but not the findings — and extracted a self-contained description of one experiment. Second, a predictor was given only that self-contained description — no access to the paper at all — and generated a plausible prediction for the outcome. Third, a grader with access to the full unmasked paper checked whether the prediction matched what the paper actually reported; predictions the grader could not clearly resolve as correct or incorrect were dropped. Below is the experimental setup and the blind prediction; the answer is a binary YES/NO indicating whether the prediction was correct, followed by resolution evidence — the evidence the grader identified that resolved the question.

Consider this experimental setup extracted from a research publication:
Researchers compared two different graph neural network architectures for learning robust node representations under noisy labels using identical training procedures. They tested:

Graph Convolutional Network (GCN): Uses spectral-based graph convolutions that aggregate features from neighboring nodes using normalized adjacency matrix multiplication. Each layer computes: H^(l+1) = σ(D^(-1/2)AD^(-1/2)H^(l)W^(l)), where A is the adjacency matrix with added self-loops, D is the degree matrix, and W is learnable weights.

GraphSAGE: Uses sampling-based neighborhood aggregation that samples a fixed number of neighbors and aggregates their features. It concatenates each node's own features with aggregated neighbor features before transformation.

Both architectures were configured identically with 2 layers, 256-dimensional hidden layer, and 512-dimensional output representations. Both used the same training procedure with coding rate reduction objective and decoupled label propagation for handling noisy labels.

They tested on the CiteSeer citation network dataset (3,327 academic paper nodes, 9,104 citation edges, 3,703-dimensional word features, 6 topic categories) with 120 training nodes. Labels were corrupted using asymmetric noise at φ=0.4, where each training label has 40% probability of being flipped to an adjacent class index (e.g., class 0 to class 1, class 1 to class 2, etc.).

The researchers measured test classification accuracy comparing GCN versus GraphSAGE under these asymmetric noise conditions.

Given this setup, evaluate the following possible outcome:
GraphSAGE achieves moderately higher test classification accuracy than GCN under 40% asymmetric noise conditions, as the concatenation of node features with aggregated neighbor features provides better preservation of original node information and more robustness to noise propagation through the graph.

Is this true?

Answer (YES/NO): NO